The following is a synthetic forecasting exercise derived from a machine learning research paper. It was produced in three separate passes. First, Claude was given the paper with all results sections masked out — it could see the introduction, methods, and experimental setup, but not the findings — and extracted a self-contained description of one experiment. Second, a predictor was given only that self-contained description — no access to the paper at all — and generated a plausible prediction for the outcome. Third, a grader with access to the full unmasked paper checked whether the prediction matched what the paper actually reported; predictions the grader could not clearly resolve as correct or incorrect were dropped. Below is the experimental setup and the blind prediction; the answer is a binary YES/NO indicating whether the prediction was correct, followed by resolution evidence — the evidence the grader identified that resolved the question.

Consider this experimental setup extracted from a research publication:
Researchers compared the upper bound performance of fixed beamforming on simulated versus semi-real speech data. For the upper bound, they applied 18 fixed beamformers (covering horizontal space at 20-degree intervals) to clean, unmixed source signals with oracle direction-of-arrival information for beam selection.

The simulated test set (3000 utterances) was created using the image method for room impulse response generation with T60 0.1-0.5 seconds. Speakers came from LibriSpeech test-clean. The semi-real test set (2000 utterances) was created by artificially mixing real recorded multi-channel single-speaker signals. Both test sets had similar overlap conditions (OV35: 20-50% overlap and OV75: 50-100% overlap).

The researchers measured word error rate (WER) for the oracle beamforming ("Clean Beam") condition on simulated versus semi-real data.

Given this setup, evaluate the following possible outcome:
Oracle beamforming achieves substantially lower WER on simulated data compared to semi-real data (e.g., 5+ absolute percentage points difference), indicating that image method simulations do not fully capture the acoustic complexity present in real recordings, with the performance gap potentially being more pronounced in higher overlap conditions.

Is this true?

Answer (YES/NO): NO